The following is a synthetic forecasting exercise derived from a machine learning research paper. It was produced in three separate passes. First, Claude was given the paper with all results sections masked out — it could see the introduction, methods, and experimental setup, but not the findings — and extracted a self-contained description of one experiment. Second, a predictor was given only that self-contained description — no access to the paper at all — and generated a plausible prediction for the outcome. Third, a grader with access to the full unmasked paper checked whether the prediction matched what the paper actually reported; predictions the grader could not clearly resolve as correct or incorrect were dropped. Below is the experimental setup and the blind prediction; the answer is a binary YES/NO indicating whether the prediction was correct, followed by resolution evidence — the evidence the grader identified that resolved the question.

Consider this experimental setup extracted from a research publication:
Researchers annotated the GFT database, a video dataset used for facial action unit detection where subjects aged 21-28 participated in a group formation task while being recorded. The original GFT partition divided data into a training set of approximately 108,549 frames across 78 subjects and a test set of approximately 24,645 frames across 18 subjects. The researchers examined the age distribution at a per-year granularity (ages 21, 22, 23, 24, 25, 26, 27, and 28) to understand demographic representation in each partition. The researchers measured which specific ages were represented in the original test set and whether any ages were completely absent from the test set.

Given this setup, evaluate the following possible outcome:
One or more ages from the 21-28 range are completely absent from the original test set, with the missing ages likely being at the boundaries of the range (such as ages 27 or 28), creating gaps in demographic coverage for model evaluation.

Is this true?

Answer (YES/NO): NO